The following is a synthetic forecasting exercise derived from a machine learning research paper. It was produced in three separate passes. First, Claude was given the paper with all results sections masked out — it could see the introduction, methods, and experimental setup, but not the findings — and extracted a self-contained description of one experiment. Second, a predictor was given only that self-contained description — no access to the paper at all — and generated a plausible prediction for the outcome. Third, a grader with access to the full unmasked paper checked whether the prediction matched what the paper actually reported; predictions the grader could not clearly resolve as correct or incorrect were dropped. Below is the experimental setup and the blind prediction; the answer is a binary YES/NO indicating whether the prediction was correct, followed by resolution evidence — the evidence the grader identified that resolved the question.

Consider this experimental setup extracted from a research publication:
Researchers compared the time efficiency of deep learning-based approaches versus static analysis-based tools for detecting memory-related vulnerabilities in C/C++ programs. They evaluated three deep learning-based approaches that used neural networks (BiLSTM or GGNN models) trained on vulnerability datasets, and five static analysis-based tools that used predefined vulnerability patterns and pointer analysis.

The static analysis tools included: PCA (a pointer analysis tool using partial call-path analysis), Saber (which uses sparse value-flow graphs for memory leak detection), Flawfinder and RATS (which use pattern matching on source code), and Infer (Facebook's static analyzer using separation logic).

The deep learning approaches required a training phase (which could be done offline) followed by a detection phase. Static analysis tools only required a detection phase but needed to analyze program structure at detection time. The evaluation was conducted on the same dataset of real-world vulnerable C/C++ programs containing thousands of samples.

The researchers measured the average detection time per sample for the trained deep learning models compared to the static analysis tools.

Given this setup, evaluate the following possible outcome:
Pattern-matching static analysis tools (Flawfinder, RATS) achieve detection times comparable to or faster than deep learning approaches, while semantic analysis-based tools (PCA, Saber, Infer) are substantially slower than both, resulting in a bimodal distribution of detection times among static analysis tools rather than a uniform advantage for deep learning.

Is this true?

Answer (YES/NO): NO